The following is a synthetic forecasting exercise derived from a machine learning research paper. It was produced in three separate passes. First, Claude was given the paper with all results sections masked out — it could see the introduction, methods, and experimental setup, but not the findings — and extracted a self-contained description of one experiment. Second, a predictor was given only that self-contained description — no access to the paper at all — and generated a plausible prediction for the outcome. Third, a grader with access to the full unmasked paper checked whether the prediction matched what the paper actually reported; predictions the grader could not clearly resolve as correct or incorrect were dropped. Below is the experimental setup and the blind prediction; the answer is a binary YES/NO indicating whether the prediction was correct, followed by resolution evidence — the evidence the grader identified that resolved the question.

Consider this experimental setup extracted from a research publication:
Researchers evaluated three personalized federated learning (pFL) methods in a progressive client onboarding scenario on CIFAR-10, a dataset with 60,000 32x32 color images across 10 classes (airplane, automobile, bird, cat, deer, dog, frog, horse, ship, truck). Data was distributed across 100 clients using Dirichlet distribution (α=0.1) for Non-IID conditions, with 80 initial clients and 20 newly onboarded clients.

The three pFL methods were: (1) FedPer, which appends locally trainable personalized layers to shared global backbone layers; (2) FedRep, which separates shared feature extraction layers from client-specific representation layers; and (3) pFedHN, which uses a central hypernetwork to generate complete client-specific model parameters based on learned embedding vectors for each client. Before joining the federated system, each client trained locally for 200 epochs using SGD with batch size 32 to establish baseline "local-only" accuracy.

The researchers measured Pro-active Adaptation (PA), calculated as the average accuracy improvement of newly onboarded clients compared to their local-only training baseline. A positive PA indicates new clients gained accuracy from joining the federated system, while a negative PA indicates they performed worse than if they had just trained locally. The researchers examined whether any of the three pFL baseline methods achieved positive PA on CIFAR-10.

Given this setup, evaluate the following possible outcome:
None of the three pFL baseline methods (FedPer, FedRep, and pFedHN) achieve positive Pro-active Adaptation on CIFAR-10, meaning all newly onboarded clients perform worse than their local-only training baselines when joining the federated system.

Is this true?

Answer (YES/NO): NO